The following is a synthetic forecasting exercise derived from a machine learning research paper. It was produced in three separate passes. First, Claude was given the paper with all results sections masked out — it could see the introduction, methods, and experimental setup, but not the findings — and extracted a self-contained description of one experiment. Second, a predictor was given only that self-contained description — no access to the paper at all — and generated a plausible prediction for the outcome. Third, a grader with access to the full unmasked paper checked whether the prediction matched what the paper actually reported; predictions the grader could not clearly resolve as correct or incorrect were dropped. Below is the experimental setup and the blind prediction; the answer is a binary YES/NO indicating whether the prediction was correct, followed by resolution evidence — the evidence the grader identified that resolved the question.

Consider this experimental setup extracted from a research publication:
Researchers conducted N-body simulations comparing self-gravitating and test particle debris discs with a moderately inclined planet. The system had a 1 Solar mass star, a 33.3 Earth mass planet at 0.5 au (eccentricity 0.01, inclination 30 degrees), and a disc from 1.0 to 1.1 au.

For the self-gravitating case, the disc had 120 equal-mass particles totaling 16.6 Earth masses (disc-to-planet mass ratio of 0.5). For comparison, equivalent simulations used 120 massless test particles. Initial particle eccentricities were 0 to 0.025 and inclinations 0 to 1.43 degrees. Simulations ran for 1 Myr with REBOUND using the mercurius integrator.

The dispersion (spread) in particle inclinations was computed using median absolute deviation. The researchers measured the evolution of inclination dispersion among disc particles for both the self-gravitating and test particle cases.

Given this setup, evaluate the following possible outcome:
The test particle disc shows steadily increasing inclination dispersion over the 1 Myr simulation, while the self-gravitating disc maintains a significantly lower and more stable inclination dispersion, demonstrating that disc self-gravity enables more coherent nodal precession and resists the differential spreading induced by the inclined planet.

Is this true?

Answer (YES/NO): NO